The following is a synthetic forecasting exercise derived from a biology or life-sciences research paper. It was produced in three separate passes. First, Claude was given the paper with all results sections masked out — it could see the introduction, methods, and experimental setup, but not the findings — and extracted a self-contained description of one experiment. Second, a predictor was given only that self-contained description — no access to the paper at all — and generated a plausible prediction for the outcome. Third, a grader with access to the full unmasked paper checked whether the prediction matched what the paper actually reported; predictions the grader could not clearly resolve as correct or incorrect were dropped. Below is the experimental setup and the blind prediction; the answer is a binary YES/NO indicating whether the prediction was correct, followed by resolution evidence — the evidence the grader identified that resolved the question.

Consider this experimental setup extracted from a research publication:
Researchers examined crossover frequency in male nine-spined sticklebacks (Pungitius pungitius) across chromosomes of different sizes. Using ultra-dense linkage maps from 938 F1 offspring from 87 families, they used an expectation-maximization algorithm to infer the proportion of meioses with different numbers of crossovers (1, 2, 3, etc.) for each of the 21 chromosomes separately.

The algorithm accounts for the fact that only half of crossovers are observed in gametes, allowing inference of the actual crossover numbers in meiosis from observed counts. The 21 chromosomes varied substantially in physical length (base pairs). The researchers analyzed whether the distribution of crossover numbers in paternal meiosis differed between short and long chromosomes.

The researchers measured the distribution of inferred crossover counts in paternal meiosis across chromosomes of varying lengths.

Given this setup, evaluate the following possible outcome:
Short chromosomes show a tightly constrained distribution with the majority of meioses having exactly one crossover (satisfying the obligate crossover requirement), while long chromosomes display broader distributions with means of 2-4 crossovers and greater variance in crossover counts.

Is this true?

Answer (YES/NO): NO